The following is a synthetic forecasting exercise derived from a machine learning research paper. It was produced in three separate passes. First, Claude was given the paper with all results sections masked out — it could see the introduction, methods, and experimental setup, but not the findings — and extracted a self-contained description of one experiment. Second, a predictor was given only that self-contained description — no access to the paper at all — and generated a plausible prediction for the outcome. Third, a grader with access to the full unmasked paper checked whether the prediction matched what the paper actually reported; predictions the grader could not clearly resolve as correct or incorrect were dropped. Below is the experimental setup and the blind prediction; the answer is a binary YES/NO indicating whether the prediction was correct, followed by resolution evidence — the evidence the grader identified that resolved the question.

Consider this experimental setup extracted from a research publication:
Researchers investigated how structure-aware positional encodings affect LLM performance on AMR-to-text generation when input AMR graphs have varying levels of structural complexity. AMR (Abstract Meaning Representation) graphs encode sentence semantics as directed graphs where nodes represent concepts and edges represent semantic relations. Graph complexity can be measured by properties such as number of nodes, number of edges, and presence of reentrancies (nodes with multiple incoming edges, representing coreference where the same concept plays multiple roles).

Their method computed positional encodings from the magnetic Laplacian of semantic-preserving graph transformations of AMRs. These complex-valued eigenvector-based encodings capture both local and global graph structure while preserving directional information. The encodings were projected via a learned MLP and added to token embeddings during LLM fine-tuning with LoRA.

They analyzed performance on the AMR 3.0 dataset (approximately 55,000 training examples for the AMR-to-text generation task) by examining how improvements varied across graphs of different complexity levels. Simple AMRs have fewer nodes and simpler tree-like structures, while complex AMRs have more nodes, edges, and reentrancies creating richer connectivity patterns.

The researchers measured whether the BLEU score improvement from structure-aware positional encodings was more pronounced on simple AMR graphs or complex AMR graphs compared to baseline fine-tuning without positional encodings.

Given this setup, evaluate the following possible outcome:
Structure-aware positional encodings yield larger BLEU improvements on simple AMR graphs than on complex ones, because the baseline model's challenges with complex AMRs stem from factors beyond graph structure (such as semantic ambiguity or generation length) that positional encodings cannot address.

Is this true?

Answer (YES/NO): NO